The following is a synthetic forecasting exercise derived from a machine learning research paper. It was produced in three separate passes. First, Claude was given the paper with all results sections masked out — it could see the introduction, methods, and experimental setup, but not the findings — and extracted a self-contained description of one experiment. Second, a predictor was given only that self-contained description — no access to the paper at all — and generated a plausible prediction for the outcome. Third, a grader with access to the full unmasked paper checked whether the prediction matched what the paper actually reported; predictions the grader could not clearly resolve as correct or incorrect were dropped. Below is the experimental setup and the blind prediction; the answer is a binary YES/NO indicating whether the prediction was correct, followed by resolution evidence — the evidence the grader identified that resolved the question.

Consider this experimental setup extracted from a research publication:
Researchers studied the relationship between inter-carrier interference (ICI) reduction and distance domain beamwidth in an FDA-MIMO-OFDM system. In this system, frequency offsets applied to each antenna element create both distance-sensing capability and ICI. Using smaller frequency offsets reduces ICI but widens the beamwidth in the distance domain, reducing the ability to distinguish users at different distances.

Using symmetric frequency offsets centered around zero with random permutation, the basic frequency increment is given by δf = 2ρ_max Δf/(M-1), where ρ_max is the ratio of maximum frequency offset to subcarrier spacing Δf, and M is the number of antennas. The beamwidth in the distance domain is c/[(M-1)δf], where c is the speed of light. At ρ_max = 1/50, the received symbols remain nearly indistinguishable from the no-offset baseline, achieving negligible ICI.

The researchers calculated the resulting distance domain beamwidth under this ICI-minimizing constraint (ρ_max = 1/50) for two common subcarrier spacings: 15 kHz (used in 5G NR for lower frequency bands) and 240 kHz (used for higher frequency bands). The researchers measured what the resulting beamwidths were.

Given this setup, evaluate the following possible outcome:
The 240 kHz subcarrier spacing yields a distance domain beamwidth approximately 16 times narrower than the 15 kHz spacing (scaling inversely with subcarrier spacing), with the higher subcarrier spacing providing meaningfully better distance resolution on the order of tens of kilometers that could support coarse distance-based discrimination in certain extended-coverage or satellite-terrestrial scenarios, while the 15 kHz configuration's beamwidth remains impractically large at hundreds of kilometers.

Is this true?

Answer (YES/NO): YES